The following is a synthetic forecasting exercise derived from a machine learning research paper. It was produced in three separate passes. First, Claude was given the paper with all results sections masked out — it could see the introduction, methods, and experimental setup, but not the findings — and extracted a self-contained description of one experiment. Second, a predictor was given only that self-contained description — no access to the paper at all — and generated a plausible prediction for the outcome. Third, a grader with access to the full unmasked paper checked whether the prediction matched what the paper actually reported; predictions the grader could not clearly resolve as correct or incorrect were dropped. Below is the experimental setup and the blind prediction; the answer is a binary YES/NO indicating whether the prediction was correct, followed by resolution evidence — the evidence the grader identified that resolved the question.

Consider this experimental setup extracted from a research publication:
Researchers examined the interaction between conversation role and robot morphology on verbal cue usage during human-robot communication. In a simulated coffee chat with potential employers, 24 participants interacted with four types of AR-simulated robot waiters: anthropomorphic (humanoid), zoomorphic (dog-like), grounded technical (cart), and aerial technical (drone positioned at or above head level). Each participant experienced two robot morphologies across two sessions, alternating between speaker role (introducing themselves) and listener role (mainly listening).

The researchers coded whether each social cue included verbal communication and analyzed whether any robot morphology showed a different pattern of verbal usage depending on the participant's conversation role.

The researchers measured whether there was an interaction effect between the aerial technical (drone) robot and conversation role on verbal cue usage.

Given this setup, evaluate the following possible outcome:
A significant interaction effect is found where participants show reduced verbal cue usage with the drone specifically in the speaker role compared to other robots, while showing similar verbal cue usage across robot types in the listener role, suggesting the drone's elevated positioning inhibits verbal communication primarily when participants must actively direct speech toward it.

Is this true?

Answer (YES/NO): NO